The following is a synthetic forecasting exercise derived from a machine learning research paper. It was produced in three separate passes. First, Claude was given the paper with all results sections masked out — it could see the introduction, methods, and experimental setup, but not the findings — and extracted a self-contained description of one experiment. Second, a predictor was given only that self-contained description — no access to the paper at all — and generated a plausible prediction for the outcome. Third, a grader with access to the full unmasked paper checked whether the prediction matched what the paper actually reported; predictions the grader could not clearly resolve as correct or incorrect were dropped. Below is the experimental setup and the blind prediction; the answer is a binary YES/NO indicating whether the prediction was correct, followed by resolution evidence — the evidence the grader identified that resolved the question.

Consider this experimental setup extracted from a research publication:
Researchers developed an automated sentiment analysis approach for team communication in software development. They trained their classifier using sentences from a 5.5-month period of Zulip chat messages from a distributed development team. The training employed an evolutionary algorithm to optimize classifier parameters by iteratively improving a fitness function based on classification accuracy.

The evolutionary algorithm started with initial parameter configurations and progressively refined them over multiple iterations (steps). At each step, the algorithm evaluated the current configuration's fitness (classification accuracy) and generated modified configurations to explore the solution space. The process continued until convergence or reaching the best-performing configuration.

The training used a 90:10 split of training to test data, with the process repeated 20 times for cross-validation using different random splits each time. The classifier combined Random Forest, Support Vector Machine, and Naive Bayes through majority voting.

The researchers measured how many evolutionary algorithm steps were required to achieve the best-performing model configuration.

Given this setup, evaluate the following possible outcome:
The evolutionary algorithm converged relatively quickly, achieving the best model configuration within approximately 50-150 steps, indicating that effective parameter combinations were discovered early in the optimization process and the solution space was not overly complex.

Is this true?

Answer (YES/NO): YES